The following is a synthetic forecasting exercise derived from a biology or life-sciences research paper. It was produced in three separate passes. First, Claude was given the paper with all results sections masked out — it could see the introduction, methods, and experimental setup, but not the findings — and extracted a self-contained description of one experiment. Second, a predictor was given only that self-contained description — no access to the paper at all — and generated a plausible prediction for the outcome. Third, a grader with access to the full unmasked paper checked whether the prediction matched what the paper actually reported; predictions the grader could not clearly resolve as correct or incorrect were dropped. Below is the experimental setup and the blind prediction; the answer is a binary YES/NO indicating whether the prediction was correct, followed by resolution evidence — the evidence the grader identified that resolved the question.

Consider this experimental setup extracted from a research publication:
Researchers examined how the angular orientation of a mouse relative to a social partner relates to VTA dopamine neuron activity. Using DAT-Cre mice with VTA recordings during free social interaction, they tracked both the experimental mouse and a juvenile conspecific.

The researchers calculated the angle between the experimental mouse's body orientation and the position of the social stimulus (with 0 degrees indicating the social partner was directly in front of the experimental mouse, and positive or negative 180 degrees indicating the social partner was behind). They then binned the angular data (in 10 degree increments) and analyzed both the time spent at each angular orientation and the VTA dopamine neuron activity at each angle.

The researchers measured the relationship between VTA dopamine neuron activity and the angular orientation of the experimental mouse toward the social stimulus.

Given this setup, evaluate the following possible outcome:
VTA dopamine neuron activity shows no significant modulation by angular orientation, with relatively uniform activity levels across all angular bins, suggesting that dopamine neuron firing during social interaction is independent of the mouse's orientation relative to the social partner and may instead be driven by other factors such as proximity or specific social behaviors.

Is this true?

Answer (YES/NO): NO